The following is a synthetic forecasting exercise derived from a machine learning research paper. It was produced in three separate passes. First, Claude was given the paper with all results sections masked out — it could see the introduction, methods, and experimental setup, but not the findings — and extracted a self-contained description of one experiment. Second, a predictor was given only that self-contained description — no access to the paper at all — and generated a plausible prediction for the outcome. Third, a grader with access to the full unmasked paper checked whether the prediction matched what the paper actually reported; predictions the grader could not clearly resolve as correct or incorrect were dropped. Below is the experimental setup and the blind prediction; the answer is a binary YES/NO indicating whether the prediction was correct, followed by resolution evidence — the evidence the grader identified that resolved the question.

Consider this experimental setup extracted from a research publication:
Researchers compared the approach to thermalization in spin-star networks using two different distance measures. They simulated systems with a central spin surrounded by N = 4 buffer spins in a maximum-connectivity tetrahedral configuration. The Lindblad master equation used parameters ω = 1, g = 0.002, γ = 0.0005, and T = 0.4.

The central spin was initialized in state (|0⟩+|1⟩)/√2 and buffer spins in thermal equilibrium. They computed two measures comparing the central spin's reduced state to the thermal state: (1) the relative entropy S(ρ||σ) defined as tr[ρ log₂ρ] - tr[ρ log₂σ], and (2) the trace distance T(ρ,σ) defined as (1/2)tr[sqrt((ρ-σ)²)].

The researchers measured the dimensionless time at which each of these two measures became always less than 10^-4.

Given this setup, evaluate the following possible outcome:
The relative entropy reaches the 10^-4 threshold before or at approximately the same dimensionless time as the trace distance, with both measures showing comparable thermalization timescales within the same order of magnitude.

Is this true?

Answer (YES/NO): YES